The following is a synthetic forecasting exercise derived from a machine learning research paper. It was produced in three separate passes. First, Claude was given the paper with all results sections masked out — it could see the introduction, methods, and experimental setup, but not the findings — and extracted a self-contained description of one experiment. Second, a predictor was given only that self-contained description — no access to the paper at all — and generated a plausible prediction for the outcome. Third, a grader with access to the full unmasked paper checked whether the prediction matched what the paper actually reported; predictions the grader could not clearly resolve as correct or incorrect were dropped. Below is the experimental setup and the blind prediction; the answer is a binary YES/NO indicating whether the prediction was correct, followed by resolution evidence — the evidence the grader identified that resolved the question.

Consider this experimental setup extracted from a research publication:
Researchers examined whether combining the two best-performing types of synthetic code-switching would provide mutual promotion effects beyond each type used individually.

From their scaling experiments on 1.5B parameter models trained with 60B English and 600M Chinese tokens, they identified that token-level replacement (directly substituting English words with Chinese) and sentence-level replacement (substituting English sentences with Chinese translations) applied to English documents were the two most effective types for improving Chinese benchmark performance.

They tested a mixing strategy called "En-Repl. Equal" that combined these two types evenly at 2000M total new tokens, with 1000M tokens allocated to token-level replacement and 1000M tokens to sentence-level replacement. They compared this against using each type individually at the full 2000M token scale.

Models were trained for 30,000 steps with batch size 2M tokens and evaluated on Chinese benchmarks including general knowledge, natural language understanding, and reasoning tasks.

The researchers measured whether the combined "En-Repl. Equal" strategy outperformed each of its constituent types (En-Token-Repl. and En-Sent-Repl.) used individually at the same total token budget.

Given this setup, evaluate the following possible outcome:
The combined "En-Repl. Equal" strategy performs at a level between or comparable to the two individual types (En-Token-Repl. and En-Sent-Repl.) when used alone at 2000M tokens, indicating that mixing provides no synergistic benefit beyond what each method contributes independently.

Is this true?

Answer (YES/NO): NO